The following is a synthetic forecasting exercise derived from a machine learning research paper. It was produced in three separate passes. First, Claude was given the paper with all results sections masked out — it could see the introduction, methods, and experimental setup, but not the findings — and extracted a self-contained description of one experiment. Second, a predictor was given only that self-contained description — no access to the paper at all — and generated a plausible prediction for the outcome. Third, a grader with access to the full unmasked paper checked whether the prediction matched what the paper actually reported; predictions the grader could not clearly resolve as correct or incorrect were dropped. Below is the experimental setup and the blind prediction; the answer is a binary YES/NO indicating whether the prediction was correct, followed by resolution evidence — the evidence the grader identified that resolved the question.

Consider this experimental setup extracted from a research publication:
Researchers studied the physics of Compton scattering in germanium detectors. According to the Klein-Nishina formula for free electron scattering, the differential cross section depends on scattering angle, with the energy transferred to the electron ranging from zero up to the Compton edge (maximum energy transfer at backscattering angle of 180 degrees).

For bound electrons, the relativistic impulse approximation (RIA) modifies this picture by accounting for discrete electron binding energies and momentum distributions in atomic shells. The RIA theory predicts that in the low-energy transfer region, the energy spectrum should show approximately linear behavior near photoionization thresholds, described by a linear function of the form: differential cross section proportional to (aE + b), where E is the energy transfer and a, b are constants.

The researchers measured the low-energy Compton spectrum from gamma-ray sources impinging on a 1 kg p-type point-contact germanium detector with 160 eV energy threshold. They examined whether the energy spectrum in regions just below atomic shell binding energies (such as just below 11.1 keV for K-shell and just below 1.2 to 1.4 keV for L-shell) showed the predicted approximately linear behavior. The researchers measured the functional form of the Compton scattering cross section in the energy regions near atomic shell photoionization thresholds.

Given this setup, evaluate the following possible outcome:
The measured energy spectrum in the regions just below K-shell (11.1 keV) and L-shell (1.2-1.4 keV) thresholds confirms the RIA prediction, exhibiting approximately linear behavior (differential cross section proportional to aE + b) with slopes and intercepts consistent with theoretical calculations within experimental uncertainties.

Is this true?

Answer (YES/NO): NO